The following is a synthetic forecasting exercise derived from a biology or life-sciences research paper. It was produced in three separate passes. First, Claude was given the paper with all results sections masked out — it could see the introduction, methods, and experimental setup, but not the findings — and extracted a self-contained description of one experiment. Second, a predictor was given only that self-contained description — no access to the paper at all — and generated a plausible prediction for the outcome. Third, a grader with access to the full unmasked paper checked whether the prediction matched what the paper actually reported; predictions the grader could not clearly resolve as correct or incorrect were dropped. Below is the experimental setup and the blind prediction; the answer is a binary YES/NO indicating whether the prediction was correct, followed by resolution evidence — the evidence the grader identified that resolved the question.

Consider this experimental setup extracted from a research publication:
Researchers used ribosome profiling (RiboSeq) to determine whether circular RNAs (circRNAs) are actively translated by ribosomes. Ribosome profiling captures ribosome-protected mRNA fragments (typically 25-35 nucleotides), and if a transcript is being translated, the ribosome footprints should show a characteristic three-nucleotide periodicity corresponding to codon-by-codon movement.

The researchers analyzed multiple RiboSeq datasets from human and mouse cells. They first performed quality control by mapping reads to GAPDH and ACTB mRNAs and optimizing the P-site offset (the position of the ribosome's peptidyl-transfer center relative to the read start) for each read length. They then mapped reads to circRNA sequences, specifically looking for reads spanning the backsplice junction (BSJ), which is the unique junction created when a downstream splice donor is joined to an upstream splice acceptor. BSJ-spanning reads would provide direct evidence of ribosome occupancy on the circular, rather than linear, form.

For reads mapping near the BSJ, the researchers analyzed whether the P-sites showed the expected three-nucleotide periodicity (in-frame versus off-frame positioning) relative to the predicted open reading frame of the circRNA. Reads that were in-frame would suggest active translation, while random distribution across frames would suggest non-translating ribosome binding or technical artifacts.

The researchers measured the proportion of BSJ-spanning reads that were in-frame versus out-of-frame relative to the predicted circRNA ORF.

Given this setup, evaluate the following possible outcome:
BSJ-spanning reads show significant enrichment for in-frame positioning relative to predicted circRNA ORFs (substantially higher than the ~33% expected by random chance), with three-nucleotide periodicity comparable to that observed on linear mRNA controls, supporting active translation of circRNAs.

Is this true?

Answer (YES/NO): NO